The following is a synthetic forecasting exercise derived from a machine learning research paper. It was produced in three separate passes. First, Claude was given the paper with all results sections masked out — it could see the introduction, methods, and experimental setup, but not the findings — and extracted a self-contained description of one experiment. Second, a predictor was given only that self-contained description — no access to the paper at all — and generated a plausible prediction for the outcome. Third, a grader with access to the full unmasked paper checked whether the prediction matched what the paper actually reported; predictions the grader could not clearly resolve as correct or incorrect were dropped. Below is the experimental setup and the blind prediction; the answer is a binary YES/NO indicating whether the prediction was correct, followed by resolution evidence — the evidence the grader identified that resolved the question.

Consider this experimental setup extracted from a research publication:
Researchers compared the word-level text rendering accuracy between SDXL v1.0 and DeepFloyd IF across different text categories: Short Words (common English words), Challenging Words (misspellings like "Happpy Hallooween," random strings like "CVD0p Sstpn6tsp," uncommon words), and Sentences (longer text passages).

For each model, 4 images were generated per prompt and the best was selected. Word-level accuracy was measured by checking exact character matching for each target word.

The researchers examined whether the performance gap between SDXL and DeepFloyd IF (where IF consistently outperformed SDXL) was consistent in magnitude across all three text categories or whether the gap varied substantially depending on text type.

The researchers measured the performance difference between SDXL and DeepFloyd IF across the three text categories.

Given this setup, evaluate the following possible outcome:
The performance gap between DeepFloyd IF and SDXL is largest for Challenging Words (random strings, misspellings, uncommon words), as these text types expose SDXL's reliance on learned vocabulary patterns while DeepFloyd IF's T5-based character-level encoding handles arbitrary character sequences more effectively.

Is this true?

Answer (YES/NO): NO